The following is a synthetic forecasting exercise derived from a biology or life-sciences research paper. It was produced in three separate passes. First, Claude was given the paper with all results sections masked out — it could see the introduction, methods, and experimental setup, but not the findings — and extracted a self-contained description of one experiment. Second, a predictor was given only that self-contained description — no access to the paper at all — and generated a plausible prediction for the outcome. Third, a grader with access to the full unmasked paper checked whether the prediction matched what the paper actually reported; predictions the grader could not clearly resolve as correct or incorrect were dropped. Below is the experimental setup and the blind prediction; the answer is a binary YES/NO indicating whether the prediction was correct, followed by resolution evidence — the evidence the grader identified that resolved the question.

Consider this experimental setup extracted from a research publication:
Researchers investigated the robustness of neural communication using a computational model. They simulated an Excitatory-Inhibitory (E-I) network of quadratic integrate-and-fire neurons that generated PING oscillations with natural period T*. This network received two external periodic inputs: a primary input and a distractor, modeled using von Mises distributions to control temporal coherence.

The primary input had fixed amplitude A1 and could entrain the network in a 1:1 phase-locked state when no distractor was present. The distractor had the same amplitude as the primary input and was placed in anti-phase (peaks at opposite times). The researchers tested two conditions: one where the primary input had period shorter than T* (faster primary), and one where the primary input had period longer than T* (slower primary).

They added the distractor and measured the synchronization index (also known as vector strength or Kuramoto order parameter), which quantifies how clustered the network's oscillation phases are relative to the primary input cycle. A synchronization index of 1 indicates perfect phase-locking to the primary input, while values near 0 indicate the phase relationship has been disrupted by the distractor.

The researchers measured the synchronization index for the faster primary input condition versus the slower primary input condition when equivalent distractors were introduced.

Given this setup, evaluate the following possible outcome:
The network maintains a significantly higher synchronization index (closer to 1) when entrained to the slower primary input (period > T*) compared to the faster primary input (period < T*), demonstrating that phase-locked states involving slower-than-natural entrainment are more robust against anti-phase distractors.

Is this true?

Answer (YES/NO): NO